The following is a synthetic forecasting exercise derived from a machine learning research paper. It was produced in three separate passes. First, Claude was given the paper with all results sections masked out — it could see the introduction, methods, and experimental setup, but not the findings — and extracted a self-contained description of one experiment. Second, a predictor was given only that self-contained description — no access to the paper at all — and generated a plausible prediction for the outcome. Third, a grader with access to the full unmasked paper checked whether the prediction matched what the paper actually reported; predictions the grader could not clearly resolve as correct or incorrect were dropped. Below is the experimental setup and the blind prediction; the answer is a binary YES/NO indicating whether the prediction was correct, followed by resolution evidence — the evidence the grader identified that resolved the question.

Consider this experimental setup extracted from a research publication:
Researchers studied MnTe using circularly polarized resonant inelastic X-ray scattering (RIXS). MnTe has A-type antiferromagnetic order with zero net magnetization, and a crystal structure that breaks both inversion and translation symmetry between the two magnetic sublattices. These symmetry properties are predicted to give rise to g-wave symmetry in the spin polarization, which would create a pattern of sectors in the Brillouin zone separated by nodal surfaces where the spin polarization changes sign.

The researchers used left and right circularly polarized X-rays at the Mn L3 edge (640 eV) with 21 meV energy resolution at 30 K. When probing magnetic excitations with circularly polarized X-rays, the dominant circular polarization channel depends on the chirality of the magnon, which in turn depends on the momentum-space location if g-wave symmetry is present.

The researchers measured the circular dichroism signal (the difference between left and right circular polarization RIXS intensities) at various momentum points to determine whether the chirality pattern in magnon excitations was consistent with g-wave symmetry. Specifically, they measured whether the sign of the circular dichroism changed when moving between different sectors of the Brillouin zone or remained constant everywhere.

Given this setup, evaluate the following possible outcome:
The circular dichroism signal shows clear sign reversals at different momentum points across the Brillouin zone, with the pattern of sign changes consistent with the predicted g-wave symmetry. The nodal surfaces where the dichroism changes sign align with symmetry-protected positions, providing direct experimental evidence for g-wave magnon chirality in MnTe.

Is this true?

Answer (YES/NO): NO